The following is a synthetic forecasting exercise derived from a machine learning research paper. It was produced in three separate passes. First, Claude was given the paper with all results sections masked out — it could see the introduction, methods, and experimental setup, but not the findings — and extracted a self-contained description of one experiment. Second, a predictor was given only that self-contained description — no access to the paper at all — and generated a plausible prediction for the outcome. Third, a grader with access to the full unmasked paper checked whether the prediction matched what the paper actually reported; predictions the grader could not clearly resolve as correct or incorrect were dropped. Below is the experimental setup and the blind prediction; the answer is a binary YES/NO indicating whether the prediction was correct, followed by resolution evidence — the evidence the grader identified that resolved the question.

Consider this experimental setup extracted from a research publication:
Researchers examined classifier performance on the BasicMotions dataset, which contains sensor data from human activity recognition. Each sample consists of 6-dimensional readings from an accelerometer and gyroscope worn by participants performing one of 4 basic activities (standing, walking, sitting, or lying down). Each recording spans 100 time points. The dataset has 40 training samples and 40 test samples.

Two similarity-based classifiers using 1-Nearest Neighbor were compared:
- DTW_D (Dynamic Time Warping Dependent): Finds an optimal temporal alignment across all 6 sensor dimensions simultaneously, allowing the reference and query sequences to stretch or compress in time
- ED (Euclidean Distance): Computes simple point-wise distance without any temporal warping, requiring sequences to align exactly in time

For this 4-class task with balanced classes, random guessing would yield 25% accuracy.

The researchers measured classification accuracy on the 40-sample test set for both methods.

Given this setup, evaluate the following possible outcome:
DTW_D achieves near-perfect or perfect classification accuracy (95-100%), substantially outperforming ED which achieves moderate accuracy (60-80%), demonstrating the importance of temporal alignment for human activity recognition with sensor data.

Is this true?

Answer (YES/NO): YES